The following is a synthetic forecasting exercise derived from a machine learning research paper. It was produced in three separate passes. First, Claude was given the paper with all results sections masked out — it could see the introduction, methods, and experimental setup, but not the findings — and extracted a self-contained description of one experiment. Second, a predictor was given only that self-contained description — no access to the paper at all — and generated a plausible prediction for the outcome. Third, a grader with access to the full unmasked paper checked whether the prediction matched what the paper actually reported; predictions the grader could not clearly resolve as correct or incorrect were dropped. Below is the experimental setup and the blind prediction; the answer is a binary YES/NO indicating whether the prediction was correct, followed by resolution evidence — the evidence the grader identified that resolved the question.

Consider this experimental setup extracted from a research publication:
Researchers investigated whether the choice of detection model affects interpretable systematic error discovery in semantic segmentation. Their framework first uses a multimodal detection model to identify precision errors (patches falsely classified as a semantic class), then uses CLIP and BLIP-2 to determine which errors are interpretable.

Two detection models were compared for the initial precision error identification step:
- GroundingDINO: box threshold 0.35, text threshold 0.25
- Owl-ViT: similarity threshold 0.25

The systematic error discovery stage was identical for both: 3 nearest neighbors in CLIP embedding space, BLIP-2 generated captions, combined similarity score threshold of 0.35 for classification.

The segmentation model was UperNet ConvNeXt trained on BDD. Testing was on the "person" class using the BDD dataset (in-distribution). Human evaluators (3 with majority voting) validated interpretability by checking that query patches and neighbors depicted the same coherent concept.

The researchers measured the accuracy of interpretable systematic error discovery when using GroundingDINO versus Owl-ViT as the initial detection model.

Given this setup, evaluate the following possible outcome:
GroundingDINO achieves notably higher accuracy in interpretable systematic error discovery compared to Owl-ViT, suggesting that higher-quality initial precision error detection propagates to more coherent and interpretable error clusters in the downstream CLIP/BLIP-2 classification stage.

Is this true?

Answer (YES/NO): NO